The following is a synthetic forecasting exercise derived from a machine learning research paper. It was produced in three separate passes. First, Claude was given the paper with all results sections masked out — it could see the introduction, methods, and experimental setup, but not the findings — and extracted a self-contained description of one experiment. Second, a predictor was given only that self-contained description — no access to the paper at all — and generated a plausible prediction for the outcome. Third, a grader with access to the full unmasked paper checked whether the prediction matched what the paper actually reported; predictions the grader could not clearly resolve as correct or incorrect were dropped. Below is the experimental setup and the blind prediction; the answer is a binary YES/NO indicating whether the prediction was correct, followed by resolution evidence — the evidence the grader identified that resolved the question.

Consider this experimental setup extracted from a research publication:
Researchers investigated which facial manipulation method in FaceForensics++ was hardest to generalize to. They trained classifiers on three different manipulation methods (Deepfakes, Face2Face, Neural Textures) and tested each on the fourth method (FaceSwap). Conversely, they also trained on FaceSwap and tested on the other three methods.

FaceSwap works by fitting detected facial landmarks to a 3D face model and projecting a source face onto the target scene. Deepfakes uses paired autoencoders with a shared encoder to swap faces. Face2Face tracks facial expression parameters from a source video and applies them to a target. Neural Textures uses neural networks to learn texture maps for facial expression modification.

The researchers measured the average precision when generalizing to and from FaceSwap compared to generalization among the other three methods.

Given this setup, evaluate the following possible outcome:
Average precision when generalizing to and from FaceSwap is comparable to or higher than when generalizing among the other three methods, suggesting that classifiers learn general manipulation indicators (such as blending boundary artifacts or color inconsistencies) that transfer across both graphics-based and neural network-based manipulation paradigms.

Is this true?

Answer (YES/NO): NO